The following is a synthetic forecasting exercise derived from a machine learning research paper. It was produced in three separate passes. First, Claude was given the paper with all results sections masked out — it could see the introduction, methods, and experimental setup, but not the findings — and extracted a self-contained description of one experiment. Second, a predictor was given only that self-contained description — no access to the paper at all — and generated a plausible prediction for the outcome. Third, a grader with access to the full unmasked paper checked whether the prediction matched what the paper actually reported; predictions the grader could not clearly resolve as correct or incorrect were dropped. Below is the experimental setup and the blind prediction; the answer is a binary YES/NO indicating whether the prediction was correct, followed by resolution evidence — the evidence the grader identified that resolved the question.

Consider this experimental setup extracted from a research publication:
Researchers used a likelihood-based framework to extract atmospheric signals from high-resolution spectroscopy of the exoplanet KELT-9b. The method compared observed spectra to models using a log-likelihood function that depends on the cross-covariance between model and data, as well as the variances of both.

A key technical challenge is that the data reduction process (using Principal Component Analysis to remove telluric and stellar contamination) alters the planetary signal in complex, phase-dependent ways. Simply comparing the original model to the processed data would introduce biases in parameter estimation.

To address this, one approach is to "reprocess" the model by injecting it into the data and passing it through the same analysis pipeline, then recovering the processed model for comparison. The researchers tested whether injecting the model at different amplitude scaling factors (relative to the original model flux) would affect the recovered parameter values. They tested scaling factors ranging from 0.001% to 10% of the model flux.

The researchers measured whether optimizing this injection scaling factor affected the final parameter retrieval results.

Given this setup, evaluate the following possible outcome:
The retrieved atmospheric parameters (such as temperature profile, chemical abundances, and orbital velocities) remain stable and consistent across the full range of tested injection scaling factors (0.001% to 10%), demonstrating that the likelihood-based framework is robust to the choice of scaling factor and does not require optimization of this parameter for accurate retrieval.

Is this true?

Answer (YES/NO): YES